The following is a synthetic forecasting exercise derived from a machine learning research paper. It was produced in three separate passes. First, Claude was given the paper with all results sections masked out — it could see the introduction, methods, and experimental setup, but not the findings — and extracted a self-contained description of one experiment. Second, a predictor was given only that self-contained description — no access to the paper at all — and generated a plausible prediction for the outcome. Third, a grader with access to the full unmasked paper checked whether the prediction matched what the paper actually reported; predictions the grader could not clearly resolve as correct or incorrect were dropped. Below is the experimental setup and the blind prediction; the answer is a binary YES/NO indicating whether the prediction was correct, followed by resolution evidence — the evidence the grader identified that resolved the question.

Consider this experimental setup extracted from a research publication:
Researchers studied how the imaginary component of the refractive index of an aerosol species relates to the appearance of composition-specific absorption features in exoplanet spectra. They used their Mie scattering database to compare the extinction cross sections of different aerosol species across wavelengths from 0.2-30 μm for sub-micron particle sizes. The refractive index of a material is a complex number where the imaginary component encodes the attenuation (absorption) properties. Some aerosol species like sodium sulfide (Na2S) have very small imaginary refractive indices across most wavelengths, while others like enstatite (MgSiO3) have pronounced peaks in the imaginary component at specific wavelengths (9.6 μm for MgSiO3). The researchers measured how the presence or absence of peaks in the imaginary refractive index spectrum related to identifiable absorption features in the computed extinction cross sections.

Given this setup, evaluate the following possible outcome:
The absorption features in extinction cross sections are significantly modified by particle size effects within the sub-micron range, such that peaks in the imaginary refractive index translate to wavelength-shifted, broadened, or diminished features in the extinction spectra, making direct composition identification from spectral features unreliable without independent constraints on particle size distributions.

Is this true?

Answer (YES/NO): NO